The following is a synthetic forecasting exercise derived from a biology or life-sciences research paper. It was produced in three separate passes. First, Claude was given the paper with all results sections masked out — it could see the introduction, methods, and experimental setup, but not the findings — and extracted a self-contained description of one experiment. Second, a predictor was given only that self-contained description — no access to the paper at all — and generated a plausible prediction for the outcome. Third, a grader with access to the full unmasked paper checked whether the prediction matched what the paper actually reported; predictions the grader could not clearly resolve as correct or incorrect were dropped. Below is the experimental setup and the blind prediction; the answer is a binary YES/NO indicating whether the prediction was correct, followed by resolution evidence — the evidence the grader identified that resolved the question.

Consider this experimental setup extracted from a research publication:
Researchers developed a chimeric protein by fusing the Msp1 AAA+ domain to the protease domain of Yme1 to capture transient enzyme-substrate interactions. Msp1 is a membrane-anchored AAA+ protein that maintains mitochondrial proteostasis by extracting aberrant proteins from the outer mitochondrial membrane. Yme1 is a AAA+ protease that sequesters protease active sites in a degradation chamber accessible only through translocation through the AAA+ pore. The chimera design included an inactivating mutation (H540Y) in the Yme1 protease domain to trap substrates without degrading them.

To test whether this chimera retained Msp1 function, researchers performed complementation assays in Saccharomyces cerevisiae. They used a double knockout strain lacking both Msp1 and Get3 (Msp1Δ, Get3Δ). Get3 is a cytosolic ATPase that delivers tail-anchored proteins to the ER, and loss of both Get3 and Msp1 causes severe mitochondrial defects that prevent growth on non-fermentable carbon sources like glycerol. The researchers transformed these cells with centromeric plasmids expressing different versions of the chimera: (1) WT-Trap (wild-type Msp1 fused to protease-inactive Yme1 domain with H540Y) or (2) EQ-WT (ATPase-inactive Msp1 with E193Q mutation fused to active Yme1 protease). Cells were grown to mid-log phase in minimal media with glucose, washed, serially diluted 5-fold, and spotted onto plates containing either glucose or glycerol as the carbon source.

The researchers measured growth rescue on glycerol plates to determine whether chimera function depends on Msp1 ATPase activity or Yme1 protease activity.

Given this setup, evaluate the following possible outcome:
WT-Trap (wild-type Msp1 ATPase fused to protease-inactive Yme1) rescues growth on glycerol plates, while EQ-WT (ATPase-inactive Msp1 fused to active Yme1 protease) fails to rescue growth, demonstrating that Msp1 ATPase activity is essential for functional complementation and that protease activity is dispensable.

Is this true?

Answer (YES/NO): YES